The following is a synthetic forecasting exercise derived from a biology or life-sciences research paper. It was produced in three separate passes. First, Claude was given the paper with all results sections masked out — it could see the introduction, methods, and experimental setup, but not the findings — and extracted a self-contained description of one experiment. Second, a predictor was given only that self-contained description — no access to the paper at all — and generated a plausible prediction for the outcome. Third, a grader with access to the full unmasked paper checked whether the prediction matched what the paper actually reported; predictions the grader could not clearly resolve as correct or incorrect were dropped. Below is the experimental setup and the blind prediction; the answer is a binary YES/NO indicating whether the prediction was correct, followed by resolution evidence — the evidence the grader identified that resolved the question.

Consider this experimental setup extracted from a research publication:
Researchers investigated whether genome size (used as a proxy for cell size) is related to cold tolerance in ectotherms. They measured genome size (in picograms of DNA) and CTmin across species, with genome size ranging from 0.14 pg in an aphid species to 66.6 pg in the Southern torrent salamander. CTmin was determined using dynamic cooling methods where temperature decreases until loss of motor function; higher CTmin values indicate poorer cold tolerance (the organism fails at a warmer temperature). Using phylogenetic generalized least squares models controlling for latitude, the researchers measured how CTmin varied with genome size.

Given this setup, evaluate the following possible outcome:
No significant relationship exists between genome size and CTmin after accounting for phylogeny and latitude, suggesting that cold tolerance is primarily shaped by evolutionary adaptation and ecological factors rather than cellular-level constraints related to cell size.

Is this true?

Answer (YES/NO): NO